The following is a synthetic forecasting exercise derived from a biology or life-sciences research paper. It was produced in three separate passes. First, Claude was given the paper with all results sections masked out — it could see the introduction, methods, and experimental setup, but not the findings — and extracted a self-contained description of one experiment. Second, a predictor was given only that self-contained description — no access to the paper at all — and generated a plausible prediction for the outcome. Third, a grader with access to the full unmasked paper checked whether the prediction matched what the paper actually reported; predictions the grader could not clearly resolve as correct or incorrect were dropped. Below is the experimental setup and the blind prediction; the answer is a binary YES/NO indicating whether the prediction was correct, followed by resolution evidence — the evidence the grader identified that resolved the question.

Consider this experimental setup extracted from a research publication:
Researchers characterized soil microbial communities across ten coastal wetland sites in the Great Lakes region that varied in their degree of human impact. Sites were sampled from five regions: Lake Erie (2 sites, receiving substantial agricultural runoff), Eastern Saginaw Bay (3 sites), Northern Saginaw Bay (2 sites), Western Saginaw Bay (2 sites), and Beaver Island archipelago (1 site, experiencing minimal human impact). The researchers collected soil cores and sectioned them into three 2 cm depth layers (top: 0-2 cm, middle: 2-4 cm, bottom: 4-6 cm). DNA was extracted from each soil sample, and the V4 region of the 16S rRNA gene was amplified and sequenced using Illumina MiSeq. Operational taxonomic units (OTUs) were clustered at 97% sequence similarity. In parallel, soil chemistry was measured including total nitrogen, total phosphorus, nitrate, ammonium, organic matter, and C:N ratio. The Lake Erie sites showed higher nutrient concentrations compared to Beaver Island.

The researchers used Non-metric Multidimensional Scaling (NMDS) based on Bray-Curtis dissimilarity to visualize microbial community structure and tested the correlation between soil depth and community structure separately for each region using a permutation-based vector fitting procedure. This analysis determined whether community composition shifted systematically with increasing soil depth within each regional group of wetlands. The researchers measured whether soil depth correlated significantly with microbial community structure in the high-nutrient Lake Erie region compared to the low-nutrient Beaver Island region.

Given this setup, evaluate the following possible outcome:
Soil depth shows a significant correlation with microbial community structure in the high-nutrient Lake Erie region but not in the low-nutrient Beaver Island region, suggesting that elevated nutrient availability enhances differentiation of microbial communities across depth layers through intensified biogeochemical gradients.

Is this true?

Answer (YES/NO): NO